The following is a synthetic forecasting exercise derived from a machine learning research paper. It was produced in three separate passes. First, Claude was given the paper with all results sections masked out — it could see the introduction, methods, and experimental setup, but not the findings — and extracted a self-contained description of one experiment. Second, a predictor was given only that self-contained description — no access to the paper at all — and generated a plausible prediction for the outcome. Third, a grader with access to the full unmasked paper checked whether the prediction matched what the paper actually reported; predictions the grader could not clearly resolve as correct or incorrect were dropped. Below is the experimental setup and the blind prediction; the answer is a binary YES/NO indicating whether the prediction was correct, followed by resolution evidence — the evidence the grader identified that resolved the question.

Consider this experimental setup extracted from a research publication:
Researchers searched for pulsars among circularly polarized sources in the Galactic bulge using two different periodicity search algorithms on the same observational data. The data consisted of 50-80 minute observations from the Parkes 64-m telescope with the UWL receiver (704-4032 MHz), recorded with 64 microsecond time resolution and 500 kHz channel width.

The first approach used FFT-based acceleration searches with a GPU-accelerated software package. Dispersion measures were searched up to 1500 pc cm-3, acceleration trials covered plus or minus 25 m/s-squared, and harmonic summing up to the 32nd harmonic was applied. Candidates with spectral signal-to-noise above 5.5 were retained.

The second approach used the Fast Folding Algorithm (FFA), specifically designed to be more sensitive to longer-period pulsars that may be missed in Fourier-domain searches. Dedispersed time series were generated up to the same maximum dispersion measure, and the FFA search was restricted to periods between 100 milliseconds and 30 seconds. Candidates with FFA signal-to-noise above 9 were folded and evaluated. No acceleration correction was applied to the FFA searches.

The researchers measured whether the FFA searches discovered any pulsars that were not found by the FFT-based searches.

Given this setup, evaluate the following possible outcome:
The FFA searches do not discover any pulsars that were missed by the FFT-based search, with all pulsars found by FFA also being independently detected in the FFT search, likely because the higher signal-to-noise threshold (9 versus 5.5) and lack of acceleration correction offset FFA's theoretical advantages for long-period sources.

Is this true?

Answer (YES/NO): YES